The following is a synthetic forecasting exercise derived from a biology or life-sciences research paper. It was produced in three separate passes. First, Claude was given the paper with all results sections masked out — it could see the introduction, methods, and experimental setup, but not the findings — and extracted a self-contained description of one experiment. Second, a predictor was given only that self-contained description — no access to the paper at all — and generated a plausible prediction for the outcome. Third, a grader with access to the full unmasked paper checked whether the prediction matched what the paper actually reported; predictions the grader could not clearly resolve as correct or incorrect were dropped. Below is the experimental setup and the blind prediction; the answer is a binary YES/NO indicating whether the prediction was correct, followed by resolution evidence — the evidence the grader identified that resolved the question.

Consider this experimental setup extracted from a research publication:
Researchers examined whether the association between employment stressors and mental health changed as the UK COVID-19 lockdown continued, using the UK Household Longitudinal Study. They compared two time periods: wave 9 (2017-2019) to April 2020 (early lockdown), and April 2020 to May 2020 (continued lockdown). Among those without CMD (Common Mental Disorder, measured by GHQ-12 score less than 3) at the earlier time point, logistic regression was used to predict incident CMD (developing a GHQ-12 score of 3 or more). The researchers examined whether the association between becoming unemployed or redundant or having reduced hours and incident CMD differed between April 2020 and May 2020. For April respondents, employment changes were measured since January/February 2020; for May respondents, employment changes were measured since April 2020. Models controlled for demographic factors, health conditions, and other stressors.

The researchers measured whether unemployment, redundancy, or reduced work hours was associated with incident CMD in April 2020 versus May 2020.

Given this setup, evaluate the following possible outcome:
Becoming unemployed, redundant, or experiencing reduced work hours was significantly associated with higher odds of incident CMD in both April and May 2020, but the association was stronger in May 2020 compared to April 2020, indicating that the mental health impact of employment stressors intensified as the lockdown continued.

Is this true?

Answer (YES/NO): NO